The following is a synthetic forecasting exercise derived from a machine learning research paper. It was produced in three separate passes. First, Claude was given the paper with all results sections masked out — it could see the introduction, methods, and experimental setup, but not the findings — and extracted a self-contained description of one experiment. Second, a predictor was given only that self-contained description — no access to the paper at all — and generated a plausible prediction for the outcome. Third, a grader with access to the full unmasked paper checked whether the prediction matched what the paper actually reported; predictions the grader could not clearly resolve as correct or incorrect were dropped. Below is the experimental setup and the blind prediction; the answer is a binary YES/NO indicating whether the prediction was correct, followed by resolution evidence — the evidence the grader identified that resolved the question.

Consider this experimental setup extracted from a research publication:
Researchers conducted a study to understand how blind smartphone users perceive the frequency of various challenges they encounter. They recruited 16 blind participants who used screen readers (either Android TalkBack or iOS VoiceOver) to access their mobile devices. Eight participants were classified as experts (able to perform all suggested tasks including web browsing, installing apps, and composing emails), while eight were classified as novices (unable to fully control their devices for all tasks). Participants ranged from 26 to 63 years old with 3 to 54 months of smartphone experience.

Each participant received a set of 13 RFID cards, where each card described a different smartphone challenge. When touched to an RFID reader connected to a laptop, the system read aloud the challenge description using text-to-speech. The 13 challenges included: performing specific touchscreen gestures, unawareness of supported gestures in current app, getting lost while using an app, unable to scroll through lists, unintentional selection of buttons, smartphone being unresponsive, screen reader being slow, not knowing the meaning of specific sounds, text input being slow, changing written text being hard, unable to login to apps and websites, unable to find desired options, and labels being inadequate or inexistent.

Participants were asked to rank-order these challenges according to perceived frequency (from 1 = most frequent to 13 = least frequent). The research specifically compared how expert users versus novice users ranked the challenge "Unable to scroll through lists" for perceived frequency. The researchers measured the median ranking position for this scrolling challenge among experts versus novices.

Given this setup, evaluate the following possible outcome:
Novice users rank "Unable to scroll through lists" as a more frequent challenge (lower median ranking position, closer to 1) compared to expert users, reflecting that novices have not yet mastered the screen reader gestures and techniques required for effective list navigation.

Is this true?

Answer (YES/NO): YES